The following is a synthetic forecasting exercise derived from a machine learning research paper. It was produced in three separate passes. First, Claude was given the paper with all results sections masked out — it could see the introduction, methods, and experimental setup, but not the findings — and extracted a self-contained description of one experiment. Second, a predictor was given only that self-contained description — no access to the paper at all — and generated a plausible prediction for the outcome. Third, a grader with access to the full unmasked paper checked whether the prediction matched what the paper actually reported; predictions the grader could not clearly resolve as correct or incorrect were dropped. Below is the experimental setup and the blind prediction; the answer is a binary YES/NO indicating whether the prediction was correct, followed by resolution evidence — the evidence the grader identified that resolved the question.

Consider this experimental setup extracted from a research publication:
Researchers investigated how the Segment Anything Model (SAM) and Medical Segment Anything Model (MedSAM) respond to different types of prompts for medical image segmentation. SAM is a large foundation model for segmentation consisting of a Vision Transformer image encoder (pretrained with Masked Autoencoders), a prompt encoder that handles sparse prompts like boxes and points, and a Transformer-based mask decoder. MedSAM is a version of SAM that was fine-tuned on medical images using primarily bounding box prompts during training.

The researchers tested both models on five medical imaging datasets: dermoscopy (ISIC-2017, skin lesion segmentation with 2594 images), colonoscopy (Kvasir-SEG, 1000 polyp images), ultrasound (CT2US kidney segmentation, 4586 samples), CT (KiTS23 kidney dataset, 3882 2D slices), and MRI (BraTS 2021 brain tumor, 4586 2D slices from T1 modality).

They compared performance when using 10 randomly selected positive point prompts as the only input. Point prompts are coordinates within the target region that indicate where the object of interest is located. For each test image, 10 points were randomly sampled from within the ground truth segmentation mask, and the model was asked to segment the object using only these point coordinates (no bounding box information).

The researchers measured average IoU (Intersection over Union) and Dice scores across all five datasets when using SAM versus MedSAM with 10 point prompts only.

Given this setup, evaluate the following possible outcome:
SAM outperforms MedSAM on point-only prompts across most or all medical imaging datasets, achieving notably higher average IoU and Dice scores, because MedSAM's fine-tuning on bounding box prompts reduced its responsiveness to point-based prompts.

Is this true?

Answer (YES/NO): YES